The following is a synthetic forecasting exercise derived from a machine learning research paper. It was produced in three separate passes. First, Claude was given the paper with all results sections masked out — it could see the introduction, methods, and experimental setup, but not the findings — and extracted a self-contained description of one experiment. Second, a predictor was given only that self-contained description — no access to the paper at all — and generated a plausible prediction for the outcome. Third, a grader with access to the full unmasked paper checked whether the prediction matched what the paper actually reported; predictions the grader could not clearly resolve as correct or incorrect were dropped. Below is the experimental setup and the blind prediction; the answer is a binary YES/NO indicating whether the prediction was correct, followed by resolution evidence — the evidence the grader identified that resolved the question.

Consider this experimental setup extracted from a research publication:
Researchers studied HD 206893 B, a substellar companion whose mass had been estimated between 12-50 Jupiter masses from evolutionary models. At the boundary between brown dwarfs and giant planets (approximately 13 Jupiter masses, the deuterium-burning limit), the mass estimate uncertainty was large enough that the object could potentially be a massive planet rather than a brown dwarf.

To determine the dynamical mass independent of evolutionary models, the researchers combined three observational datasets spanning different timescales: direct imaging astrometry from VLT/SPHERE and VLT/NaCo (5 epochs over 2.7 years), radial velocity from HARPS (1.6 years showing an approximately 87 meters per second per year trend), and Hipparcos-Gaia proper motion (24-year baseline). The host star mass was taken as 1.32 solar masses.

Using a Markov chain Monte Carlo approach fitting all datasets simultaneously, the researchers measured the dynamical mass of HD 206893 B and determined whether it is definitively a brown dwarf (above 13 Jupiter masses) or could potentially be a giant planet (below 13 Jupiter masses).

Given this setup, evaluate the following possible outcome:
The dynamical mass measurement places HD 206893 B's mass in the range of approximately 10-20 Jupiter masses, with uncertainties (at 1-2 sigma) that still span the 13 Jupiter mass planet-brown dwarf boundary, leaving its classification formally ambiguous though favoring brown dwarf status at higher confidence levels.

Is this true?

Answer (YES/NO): NO